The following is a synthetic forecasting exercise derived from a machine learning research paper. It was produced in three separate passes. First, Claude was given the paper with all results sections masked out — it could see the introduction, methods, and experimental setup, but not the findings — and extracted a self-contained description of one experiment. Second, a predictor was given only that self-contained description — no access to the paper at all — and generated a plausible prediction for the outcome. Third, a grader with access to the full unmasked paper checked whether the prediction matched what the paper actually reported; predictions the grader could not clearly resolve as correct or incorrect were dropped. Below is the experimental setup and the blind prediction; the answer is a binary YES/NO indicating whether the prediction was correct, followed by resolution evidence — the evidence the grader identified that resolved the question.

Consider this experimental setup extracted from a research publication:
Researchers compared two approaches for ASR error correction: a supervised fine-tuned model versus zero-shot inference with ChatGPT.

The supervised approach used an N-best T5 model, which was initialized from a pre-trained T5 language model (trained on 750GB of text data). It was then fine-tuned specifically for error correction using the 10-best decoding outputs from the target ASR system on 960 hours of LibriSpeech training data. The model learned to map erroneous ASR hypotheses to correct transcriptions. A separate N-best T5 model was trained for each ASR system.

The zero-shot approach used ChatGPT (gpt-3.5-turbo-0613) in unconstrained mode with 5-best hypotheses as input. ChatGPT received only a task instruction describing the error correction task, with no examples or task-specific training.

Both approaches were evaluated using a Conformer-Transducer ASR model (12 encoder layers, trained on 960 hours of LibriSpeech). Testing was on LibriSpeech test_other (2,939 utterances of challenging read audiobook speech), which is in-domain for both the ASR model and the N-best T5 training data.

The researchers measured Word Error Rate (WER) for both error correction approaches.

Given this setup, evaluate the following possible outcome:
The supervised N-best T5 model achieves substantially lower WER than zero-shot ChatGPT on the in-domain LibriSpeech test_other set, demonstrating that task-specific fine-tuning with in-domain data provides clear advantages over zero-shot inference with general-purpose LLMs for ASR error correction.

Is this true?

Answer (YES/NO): NO